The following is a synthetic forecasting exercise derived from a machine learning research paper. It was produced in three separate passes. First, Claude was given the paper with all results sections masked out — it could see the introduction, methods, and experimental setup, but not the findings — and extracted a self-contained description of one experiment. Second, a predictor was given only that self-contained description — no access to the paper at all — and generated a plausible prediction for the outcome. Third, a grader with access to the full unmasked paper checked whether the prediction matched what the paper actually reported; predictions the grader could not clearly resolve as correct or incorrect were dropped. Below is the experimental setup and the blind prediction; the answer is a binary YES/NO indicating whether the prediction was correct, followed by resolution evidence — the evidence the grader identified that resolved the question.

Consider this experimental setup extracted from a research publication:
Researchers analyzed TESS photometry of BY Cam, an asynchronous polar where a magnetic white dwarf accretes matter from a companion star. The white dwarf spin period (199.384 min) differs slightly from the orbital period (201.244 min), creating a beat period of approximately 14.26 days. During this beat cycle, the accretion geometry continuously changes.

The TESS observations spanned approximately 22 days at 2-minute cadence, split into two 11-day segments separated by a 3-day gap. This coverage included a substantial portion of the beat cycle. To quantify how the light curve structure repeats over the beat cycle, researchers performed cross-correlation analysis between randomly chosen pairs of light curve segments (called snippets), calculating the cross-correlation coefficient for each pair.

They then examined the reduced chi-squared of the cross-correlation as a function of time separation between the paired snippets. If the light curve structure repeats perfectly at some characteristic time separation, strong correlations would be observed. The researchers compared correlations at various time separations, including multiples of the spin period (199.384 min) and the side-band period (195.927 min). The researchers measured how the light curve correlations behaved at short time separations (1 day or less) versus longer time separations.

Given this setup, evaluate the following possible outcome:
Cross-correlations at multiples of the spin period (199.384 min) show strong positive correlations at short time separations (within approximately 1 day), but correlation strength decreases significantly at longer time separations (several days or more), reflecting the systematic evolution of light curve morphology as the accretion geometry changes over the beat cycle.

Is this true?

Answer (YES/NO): YES